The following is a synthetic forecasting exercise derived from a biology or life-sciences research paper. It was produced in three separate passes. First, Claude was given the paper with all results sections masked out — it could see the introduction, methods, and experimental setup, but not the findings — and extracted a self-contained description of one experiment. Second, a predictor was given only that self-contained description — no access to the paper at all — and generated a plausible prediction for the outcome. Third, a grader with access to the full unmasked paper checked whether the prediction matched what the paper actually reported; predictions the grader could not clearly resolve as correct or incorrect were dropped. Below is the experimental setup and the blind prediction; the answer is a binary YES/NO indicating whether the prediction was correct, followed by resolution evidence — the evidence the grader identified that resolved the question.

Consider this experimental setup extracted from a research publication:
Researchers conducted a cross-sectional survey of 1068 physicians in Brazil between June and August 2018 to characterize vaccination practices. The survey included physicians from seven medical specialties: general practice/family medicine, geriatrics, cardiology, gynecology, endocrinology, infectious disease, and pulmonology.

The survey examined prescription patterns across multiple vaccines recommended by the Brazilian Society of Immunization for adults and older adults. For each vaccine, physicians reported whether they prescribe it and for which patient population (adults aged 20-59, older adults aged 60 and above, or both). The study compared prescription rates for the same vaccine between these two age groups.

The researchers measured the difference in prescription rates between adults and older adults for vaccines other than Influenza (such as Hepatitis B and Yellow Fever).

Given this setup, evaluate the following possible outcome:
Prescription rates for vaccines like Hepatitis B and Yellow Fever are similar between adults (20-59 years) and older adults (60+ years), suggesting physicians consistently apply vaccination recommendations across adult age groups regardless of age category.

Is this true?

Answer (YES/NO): NO